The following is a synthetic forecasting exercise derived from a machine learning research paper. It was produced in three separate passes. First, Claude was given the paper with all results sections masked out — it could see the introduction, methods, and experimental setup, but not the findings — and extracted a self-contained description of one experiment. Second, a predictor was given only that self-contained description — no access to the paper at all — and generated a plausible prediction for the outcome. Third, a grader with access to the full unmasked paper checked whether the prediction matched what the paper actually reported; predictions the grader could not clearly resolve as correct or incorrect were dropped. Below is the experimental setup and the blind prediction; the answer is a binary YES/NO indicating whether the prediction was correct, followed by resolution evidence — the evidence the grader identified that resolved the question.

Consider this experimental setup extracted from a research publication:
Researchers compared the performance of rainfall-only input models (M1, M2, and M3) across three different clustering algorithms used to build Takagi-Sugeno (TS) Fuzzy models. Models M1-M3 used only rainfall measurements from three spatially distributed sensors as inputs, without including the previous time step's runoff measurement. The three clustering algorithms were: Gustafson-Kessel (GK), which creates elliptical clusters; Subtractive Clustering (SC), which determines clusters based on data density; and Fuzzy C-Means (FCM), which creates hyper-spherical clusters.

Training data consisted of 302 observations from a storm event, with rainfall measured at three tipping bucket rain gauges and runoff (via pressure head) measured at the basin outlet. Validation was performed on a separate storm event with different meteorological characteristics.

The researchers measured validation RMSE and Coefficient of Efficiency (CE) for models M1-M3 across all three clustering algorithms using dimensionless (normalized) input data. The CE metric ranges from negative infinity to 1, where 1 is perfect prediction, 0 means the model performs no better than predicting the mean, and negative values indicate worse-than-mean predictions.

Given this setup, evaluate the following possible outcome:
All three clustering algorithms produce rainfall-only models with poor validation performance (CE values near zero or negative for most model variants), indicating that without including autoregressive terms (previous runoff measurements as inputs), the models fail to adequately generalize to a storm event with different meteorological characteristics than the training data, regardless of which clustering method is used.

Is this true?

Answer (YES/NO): YES